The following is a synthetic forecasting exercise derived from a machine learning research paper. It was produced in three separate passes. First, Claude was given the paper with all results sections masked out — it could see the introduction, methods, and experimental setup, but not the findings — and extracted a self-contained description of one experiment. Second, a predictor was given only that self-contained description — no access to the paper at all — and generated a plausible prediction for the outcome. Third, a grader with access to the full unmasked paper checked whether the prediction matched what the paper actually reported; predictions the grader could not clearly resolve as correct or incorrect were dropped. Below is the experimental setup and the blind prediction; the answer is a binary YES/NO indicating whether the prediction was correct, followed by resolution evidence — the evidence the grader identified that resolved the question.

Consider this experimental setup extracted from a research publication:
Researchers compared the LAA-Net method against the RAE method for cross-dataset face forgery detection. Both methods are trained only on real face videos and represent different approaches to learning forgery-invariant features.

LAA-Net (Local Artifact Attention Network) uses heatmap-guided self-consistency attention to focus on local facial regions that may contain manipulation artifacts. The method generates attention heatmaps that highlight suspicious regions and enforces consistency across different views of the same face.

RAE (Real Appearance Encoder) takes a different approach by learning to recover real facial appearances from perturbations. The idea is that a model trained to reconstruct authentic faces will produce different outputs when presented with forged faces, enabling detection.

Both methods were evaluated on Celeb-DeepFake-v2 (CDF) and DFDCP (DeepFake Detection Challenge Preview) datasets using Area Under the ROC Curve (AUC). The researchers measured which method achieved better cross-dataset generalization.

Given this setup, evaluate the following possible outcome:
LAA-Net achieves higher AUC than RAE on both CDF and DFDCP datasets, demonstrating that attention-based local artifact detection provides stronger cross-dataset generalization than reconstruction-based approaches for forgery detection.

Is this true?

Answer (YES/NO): NO